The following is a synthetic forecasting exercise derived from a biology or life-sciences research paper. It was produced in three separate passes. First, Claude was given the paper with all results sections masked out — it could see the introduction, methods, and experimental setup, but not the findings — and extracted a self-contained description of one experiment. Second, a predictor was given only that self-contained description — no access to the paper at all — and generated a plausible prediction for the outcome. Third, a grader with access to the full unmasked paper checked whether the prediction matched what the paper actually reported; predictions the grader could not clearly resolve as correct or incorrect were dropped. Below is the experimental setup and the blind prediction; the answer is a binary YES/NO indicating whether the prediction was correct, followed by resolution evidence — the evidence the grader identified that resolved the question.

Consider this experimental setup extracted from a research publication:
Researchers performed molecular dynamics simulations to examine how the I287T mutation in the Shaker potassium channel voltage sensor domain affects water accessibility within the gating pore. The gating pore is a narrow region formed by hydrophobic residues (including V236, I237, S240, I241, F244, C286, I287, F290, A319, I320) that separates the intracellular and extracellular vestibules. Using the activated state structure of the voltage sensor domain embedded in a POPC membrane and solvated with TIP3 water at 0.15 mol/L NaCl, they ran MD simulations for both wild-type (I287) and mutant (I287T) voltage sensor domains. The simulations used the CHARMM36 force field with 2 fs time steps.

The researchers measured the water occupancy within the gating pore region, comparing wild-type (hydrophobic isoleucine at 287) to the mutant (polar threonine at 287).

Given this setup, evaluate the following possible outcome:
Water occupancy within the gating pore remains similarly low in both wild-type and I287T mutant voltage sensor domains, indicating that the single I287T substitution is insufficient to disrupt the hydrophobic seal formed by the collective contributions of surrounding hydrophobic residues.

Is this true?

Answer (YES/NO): NO